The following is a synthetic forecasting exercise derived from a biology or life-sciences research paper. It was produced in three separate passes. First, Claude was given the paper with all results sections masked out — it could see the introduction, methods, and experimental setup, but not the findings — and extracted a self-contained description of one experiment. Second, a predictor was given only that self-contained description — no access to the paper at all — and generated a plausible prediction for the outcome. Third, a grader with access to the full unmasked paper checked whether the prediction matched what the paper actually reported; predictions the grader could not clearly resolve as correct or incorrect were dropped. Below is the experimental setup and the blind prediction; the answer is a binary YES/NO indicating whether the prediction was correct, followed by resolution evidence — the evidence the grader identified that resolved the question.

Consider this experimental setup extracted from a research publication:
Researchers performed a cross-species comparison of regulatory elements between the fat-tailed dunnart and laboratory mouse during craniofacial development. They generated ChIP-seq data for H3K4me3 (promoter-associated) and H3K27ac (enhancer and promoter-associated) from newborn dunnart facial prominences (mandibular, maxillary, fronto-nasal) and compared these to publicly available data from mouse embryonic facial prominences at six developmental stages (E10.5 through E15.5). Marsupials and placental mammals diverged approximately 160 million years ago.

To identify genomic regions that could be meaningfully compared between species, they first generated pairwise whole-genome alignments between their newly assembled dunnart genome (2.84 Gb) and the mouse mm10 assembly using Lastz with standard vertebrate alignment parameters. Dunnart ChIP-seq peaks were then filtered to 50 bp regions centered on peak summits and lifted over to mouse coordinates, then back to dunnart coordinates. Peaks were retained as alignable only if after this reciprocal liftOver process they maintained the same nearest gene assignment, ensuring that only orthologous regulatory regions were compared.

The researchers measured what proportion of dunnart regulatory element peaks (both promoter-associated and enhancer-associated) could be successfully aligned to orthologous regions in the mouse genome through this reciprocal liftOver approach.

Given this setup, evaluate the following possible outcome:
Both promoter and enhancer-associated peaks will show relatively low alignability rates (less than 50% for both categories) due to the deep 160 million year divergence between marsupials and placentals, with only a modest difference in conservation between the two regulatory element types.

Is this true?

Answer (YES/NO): NO